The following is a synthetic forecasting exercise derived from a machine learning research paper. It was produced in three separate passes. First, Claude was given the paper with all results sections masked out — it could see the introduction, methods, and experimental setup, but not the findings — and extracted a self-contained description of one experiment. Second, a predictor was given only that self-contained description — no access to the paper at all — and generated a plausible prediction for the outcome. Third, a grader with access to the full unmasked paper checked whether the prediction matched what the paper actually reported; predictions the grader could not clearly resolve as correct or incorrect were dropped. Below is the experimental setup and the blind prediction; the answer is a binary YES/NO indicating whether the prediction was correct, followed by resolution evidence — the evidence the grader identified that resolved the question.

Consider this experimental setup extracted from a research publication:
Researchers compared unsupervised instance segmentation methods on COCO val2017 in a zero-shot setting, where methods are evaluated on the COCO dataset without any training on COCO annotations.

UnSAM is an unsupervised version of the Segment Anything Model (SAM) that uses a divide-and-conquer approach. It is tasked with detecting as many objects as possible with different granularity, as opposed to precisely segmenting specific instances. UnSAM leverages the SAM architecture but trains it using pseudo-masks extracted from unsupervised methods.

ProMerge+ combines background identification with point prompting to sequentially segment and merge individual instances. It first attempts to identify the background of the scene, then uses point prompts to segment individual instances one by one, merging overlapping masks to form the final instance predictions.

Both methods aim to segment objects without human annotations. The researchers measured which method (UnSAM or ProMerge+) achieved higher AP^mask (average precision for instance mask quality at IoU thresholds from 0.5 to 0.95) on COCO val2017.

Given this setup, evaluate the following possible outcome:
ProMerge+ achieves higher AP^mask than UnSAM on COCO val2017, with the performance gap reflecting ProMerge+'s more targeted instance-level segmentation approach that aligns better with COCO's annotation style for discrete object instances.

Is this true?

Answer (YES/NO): YES